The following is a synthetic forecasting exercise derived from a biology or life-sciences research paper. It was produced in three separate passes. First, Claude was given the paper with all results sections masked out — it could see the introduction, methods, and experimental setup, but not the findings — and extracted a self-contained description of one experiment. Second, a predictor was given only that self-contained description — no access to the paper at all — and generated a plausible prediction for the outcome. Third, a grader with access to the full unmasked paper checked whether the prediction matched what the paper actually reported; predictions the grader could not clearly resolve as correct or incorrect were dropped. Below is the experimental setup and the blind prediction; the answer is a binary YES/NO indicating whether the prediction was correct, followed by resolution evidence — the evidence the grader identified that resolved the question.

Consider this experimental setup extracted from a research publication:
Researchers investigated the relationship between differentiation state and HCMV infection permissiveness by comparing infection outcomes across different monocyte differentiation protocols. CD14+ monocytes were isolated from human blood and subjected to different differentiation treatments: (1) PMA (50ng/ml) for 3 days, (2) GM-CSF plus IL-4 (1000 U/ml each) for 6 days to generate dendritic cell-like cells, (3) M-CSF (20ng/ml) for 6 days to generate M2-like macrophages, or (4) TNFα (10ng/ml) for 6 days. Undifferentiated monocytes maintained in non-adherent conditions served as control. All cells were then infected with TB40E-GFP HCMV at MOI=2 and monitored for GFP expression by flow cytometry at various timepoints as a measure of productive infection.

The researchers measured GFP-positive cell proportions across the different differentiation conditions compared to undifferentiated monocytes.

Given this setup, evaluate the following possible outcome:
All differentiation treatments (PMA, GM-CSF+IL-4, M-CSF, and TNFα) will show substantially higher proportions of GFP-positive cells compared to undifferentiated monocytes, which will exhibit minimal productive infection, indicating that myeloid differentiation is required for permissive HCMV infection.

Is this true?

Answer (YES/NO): YES